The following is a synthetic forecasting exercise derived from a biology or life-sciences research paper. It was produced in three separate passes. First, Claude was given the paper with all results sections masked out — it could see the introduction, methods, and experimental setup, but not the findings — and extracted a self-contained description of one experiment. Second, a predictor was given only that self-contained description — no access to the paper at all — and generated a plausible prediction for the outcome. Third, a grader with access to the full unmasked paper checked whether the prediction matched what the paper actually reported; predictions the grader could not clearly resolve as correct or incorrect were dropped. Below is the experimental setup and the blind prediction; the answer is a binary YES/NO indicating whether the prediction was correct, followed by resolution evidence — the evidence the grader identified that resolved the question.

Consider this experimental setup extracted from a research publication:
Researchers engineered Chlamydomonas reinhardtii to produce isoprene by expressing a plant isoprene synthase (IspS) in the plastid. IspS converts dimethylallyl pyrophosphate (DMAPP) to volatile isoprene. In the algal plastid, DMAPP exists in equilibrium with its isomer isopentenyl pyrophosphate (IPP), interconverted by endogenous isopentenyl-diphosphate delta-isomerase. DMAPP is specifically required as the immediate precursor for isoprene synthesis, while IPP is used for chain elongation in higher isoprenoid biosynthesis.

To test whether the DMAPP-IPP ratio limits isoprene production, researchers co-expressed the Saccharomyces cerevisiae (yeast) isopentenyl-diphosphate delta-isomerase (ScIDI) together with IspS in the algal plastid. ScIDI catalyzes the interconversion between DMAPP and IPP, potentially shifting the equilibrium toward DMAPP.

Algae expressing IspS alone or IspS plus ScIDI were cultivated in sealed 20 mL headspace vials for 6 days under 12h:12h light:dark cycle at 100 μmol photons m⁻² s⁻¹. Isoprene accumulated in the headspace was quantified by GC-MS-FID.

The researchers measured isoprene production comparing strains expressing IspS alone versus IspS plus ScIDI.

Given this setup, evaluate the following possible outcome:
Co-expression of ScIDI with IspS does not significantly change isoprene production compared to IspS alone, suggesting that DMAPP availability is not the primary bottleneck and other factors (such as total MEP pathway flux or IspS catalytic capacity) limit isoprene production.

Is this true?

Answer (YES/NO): NO